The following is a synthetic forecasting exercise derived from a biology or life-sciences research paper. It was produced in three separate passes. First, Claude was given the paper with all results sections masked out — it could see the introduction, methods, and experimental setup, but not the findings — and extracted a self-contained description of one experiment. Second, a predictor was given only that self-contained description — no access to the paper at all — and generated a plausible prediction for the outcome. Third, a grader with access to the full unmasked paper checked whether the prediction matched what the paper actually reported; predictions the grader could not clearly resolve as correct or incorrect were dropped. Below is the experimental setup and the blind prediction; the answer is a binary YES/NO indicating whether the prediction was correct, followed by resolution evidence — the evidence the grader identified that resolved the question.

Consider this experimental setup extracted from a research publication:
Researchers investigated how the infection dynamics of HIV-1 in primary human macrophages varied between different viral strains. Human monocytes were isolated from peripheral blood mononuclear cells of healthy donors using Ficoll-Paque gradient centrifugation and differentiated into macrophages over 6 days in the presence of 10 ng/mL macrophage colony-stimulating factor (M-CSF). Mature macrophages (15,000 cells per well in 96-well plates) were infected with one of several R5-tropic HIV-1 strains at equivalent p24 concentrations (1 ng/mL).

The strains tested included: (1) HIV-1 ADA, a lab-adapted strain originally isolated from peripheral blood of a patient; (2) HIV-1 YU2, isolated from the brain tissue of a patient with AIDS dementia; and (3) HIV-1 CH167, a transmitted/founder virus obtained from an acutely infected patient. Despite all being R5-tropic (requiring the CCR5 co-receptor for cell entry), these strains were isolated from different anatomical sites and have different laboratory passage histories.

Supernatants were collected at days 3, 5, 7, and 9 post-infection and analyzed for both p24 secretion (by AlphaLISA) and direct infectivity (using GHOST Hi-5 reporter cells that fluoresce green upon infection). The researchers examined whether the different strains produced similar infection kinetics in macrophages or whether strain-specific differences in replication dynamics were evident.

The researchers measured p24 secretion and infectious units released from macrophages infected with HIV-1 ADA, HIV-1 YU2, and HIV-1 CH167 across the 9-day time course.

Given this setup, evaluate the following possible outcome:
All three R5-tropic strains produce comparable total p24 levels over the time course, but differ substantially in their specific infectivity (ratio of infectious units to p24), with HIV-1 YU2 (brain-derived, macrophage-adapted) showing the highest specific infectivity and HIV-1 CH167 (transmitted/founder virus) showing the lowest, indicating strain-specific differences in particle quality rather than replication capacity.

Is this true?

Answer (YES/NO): NO